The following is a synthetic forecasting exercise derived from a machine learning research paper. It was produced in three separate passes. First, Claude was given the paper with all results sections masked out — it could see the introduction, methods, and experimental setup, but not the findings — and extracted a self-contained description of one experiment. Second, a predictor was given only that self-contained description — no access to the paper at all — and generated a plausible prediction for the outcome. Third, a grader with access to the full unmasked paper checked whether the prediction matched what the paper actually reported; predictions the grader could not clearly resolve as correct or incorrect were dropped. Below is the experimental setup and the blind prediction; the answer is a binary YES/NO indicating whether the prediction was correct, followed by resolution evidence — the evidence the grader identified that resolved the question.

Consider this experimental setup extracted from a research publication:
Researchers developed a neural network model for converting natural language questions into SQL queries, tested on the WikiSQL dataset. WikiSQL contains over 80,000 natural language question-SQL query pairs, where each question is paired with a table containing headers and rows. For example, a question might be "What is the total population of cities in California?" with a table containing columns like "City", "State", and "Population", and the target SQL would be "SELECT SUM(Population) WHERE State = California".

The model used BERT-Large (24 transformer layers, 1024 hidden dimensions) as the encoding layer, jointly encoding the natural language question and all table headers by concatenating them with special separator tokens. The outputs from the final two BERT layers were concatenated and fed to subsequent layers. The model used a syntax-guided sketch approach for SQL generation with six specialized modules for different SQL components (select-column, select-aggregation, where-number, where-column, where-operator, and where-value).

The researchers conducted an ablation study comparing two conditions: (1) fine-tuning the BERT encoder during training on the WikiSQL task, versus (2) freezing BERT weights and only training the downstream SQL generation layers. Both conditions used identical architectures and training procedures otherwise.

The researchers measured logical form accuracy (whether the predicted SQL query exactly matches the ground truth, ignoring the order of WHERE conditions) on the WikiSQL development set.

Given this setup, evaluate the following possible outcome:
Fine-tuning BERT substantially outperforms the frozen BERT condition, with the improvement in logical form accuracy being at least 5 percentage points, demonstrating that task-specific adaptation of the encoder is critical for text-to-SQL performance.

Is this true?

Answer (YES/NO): YES